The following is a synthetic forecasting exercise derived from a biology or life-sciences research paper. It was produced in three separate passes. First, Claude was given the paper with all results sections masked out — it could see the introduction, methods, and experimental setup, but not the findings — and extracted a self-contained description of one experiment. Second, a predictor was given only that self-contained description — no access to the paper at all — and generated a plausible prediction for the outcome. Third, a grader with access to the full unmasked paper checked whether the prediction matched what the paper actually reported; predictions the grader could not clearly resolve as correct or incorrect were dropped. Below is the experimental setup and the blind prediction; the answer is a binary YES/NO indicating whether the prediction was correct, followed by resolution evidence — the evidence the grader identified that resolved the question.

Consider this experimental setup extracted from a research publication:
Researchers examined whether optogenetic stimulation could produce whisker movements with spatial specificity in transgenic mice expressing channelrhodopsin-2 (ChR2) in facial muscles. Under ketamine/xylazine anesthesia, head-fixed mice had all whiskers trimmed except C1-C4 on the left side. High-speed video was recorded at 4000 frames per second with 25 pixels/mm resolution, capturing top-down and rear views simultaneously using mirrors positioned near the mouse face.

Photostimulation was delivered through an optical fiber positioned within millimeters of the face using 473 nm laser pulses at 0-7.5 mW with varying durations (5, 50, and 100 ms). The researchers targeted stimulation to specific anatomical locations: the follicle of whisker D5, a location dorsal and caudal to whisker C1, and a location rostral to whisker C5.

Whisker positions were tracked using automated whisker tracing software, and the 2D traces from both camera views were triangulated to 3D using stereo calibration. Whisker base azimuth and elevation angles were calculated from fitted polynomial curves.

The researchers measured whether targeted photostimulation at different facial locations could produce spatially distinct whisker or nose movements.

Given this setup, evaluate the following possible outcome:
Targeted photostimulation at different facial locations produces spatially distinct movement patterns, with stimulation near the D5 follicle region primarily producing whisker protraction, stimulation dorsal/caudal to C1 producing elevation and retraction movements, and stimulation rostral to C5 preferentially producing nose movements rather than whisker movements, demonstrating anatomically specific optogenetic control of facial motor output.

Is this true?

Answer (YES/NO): NO